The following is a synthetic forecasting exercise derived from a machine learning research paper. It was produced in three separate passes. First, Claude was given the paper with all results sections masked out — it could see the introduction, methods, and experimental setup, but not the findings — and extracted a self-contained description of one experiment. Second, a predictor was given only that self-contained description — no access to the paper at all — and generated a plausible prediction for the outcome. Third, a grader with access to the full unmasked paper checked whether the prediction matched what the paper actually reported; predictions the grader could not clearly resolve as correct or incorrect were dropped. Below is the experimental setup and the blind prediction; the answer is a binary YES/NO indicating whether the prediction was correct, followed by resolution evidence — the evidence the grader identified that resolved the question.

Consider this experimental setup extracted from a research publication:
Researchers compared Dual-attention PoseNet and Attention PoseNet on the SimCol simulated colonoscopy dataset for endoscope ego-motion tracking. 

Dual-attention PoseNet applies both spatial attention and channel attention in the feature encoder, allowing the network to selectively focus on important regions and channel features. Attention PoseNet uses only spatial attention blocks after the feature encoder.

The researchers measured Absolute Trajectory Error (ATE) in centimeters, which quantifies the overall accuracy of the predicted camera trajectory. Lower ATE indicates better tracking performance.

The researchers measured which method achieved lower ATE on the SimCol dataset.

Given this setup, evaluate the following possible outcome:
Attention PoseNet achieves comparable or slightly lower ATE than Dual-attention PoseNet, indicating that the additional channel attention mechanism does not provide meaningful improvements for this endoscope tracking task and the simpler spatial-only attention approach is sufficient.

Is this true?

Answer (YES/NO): NO